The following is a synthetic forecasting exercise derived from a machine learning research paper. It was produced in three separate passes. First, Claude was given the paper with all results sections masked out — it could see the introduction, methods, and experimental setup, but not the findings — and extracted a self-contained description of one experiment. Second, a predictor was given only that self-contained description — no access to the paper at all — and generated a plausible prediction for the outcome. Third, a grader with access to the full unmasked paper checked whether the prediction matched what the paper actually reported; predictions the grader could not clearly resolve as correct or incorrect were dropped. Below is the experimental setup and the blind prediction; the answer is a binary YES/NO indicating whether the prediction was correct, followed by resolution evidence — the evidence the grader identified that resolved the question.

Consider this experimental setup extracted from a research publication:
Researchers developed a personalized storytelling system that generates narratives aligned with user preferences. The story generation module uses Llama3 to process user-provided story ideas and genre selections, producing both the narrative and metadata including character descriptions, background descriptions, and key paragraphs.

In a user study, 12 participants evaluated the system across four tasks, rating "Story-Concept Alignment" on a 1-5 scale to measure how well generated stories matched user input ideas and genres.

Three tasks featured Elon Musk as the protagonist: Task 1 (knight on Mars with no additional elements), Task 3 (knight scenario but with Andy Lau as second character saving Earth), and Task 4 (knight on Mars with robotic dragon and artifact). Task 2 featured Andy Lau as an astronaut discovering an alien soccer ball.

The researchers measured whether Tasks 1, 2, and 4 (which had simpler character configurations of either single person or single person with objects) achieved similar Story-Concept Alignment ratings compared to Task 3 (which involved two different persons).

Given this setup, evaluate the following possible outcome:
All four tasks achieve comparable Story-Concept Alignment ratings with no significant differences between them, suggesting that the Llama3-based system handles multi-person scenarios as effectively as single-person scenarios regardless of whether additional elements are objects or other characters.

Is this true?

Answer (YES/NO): NO